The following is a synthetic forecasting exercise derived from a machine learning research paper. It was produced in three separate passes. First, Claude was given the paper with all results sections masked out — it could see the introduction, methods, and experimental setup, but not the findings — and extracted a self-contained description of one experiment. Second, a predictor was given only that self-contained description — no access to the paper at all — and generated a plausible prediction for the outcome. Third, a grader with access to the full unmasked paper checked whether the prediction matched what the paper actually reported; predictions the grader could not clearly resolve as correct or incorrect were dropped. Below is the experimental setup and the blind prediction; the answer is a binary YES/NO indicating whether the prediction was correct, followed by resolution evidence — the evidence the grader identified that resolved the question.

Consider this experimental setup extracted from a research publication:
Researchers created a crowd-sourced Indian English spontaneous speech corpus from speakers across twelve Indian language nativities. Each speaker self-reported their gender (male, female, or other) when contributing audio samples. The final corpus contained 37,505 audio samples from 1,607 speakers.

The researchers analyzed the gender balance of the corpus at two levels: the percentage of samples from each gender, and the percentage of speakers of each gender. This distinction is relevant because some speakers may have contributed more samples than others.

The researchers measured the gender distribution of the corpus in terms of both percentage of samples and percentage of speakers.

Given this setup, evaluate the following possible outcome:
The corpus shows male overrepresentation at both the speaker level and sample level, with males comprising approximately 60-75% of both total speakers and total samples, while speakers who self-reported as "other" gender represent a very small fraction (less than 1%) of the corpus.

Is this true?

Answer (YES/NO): NO